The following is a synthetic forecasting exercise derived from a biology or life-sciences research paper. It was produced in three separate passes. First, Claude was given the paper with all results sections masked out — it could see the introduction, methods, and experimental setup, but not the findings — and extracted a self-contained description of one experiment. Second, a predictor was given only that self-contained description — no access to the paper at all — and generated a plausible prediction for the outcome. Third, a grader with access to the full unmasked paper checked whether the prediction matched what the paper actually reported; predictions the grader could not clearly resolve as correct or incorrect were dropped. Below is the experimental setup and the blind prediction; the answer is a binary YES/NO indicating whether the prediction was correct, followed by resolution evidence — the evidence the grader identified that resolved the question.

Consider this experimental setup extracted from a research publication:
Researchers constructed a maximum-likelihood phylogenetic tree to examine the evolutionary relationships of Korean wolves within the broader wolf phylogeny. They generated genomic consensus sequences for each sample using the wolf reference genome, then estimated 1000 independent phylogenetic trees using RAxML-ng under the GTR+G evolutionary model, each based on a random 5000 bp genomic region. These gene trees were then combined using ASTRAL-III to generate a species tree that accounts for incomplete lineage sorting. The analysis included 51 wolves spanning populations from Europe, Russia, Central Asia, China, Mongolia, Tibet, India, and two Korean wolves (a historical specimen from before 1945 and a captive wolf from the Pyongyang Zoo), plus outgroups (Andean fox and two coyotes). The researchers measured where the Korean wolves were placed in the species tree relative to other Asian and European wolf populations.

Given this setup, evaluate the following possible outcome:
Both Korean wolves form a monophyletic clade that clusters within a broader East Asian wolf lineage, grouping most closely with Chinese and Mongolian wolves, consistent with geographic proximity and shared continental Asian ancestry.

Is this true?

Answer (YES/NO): NO